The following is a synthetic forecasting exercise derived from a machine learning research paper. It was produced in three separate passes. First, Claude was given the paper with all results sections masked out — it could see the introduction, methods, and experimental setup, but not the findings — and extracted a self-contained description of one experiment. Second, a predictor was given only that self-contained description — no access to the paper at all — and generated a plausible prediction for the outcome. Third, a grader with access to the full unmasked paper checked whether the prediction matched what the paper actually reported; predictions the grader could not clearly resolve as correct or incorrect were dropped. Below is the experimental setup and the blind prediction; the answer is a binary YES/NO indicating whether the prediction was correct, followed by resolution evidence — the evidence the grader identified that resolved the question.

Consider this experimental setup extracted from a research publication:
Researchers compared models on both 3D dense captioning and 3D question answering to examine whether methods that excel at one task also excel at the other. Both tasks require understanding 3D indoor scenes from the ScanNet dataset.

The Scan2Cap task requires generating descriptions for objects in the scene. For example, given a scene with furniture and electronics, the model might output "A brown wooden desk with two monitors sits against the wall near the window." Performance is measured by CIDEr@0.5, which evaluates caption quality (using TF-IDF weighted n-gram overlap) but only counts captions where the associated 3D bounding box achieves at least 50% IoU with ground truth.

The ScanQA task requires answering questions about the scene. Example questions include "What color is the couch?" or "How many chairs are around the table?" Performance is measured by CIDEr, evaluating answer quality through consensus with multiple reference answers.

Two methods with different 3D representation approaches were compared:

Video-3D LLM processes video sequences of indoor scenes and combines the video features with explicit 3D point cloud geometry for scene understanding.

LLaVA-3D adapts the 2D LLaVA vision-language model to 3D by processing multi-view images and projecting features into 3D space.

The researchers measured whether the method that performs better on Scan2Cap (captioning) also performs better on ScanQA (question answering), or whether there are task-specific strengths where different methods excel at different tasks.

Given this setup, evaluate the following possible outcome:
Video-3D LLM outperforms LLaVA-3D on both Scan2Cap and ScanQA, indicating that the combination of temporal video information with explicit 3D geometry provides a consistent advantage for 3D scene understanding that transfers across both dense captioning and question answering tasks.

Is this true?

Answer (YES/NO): YES